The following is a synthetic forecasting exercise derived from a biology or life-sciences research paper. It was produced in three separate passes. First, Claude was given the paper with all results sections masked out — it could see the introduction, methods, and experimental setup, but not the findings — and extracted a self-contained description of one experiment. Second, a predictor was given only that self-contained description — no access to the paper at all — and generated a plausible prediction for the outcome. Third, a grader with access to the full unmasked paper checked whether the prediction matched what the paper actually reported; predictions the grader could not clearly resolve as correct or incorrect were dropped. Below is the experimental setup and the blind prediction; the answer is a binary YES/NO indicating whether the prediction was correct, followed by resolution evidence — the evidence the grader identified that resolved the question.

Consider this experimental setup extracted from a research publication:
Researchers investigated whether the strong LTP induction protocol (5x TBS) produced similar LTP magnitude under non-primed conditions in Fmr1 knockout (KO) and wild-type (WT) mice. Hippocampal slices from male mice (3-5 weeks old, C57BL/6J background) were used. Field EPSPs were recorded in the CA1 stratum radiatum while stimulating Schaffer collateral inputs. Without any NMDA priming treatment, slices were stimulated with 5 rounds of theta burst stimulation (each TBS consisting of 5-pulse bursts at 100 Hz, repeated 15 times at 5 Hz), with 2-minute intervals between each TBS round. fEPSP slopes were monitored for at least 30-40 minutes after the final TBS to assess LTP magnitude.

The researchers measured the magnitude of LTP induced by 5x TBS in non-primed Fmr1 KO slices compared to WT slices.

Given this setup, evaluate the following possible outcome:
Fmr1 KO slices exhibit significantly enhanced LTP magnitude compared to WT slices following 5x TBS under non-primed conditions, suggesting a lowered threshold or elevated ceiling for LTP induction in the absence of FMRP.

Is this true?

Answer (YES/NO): NO